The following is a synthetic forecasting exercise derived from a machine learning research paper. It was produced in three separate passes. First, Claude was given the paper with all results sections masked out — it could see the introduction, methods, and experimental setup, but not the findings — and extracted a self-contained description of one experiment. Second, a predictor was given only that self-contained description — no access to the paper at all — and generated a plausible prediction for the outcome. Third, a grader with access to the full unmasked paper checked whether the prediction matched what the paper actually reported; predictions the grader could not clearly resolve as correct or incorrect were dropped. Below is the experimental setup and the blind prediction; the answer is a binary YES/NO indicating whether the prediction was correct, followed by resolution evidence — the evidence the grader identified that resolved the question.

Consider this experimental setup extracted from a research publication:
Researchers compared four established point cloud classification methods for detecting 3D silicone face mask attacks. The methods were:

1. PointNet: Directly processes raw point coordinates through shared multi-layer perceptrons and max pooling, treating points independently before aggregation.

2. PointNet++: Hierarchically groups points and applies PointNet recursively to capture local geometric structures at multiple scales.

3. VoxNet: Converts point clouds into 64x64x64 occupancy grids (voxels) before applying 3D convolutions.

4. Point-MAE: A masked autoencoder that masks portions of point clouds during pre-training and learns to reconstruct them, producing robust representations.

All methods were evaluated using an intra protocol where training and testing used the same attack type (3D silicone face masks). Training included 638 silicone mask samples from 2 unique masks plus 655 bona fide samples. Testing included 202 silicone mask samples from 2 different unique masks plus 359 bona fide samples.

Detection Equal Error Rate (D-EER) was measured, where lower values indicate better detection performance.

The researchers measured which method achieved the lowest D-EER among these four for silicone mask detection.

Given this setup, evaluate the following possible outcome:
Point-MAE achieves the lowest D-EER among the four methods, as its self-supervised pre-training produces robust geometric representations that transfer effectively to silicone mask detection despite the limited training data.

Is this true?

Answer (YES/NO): NO